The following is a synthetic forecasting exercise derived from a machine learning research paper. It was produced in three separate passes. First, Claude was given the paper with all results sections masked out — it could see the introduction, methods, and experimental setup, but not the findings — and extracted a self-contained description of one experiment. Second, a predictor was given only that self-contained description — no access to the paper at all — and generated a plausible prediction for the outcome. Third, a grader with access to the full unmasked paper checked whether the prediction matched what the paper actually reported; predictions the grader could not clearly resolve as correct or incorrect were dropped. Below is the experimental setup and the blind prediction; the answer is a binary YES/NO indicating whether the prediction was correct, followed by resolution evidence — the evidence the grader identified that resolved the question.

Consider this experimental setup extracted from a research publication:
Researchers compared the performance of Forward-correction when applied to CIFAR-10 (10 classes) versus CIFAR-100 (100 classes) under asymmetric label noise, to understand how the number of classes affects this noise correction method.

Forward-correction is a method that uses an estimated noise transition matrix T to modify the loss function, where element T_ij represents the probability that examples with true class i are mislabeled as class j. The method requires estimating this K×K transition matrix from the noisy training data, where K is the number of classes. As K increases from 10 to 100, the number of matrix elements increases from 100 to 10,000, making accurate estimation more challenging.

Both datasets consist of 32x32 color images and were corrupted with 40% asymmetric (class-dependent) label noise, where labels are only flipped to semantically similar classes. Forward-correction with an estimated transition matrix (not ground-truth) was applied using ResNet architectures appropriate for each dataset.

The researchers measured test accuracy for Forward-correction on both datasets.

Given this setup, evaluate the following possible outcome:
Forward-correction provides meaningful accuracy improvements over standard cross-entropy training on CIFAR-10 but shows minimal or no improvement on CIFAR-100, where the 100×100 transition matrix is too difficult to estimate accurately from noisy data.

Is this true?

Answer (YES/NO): NO